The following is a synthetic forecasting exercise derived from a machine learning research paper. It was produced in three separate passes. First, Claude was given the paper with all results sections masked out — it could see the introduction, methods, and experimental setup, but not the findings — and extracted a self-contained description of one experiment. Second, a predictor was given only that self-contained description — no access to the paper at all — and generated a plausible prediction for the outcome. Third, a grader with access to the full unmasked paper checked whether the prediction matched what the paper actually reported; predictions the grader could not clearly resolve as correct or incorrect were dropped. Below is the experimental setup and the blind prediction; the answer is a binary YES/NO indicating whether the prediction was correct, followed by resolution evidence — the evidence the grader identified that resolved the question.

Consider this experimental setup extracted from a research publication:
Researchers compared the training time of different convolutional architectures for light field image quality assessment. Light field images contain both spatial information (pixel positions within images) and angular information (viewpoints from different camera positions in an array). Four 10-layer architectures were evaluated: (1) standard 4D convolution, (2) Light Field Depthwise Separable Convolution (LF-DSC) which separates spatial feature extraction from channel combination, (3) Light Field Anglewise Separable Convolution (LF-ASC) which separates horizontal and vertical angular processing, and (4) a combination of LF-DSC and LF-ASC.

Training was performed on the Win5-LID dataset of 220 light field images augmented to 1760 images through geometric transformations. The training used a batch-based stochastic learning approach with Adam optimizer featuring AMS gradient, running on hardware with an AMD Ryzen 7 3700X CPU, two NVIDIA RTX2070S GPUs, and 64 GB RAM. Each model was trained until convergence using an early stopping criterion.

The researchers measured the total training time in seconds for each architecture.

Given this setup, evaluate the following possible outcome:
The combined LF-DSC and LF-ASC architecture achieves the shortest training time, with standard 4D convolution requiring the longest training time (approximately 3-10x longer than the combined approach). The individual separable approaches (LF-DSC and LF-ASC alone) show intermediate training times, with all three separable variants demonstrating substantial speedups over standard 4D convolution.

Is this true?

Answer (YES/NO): NO